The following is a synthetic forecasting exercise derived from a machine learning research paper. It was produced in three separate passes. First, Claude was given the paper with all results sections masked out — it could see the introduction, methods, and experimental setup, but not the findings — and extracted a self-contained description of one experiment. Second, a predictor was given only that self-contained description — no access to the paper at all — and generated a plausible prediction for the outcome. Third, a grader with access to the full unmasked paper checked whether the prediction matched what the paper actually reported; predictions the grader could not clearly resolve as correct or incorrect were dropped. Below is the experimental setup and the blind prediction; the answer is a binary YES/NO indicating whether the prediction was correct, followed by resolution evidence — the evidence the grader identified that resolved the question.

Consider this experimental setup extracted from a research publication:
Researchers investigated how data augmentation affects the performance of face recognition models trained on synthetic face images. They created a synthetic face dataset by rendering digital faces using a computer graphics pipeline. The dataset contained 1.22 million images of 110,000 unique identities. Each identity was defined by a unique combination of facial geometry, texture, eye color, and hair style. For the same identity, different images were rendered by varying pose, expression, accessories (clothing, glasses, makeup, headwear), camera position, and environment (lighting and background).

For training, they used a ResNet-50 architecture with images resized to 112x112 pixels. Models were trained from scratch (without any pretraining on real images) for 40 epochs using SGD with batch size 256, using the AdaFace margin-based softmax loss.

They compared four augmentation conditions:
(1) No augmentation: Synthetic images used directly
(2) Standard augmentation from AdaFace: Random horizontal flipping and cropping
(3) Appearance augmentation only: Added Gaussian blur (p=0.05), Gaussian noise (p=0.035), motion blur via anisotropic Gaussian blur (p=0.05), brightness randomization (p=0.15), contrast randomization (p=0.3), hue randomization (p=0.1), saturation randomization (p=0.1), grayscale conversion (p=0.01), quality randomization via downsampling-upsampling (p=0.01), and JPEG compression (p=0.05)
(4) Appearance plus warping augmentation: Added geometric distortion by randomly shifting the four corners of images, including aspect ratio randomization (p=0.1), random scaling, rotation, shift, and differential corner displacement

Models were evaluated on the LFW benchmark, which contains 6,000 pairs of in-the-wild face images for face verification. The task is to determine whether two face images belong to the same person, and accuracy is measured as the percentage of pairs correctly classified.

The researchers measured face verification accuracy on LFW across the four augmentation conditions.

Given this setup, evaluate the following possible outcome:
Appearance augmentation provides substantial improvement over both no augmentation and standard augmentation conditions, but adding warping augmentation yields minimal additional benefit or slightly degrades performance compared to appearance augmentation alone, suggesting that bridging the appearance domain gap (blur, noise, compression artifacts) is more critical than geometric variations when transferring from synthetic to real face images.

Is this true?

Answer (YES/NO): NO